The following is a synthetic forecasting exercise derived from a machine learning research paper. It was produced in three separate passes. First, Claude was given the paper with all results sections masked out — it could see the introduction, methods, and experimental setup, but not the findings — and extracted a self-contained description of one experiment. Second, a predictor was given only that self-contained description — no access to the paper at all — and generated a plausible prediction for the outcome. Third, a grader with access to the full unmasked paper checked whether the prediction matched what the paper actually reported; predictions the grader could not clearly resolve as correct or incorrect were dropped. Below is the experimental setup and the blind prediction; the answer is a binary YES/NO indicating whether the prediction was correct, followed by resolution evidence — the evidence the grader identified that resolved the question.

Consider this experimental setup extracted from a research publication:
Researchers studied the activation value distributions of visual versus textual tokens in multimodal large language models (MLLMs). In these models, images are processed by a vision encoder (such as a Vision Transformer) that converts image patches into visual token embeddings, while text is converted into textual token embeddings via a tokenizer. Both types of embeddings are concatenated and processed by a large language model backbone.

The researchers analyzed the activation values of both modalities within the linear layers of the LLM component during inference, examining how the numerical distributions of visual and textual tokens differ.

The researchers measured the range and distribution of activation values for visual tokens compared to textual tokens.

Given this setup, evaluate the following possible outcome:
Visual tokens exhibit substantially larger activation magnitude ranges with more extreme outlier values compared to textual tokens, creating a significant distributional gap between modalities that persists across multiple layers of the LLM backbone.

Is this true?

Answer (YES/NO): YES